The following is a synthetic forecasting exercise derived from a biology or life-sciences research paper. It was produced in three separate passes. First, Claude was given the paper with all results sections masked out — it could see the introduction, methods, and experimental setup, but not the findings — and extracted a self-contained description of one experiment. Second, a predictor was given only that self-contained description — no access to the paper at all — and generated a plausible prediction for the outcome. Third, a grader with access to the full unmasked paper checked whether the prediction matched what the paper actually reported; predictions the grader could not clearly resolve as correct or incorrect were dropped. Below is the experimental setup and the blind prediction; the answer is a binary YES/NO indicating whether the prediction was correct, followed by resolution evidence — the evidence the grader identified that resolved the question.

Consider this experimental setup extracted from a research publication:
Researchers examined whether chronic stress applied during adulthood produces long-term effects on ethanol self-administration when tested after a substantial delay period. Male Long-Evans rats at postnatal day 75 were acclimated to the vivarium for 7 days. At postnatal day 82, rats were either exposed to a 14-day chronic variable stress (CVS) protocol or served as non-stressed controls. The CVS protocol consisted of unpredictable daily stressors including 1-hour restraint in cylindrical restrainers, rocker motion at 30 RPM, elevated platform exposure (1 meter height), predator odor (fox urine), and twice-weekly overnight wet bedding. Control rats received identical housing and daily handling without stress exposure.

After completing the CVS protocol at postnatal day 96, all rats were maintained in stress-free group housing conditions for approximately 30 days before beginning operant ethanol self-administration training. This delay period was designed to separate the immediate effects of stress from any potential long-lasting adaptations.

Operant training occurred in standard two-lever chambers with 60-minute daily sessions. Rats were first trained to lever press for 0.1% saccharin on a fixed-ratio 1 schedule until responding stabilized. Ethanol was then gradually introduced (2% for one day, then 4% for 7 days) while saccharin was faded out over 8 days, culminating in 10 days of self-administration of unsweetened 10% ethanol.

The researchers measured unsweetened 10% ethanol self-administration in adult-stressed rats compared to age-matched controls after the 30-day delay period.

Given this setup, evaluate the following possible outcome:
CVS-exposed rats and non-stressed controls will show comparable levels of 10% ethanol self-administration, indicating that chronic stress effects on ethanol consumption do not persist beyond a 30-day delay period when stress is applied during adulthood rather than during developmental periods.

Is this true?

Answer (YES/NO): YES